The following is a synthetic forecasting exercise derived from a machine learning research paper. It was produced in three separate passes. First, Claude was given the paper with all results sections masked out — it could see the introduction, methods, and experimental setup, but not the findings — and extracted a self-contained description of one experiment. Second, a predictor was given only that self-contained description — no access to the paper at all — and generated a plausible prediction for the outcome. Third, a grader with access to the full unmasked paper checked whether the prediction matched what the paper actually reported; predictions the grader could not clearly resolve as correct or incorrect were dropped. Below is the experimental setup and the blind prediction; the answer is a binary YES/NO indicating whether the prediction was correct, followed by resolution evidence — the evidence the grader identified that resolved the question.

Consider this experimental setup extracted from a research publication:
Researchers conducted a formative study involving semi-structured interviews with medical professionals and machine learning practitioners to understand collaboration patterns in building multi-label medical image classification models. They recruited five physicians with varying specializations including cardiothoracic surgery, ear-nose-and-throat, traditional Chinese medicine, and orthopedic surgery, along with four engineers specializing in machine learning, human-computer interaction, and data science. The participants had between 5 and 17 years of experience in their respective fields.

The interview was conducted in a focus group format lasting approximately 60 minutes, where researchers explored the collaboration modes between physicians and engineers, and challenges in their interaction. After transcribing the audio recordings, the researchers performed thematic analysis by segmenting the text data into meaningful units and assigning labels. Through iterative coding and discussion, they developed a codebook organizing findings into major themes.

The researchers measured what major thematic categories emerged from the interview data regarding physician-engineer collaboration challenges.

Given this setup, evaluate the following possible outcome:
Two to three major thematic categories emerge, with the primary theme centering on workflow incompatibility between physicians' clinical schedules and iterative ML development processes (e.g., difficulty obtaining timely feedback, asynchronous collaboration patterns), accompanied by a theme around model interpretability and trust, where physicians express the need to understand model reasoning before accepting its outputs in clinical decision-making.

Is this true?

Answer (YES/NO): NO